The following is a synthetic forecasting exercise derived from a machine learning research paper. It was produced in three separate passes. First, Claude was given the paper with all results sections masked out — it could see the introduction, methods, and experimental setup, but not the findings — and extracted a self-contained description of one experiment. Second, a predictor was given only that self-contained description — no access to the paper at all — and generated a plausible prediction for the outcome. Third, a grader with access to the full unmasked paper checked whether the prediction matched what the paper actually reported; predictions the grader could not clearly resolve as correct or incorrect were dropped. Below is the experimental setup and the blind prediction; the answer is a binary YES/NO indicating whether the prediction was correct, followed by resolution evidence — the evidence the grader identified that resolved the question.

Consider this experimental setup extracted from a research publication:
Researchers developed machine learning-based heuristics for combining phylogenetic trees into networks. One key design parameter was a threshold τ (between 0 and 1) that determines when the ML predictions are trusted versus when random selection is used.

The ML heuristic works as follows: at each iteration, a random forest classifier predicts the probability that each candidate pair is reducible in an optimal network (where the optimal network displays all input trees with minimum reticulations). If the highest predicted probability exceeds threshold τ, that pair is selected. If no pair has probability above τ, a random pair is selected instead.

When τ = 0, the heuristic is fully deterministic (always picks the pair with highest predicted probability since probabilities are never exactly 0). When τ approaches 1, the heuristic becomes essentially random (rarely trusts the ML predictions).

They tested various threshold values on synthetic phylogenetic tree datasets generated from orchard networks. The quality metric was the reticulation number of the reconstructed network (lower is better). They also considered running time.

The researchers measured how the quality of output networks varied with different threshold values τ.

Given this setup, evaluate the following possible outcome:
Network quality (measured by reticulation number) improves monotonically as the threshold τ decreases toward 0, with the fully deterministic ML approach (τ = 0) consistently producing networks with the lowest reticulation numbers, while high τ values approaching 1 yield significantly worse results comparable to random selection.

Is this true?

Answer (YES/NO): NO